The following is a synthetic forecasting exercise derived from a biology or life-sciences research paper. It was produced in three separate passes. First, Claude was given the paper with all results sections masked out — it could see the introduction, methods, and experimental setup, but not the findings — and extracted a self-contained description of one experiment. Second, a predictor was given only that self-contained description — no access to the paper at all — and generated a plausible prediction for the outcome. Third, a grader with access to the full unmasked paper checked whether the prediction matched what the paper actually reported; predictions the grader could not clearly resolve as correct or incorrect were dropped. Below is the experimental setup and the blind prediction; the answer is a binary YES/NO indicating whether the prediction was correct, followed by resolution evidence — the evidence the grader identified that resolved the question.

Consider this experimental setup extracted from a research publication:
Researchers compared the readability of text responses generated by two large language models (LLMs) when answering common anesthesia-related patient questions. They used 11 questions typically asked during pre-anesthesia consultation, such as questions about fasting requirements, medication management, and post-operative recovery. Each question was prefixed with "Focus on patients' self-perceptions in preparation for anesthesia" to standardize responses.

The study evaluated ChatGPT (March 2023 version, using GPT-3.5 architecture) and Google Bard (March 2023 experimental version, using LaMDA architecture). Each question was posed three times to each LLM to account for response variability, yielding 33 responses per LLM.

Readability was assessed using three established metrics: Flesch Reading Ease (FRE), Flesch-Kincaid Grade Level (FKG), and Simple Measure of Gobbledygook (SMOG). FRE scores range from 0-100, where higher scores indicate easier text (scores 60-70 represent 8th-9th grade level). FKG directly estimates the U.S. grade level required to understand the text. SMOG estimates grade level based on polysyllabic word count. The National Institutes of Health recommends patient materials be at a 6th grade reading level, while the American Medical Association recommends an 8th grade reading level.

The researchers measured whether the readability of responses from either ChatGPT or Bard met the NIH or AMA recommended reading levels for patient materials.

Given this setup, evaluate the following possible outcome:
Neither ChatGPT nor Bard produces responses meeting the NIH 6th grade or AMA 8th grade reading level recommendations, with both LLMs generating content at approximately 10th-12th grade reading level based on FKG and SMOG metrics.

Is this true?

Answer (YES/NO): NO